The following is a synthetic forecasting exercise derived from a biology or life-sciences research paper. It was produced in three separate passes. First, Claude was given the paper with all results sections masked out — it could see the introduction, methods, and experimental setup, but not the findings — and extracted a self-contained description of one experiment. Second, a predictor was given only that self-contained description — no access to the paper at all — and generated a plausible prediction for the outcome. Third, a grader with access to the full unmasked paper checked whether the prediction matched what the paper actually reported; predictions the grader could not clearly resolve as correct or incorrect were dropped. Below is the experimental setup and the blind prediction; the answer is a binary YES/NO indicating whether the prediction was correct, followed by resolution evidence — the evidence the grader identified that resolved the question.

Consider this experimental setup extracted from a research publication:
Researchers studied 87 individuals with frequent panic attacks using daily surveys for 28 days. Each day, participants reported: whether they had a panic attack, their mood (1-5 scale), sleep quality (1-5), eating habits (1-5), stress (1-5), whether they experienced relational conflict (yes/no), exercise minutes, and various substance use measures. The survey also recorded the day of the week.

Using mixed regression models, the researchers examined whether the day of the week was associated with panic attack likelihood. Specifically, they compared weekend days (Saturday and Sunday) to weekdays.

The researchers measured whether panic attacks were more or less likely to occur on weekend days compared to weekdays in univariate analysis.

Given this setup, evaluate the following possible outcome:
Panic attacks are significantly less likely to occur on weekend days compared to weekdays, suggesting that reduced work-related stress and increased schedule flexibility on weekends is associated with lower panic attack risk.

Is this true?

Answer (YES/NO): NO